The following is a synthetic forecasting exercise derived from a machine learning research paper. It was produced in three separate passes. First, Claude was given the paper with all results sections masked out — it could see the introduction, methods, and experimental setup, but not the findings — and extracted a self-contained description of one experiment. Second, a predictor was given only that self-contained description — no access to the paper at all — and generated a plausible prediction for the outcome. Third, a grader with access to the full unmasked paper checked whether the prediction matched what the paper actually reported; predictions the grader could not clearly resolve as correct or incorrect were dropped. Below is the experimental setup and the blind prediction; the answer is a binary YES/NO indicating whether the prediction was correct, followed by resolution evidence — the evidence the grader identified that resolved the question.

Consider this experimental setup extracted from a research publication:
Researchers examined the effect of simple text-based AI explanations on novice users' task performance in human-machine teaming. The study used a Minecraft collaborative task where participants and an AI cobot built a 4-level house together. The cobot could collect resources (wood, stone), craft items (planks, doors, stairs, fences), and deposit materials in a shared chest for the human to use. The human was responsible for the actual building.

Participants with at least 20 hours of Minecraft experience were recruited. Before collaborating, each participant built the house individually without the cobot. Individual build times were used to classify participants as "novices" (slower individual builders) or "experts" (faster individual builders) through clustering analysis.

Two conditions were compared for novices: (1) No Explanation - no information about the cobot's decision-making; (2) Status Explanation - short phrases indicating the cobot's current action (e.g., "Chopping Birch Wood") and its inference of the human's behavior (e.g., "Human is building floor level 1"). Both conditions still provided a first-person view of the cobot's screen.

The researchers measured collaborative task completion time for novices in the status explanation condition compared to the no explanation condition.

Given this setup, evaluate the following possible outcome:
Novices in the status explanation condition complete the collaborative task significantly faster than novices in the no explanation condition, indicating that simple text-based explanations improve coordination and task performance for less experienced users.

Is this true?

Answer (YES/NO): YES